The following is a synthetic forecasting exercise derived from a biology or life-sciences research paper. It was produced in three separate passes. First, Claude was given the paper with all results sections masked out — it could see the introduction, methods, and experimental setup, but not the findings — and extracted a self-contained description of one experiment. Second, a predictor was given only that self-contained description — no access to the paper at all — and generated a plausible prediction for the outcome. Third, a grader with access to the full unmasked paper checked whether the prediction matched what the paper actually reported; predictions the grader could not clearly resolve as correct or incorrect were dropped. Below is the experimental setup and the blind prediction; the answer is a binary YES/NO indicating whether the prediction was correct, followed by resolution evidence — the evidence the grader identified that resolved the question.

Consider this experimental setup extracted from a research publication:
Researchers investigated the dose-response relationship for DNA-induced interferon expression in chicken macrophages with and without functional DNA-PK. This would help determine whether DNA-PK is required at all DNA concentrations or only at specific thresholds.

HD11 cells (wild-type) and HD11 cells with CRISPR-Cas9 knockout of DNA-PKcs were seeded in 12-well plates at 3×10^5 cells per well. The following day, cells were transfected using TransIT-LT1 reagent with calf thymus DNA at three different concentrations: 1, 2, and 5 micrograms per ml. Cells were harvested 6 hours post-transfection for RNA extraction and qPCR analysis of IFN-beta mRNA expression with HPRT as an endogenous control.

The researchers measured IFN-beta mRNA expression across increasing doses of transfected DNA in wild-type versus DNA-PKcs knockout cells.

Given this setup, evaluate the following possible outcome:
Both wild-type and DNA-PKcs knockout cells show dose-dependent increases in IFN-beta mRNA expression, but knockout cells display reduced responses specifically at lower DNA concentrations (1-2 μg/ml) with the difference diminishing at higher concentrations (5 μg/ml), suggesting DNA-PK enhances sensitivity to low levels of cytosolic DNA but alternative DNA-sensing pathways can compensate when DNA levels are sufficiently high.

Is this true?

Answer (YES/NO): NO